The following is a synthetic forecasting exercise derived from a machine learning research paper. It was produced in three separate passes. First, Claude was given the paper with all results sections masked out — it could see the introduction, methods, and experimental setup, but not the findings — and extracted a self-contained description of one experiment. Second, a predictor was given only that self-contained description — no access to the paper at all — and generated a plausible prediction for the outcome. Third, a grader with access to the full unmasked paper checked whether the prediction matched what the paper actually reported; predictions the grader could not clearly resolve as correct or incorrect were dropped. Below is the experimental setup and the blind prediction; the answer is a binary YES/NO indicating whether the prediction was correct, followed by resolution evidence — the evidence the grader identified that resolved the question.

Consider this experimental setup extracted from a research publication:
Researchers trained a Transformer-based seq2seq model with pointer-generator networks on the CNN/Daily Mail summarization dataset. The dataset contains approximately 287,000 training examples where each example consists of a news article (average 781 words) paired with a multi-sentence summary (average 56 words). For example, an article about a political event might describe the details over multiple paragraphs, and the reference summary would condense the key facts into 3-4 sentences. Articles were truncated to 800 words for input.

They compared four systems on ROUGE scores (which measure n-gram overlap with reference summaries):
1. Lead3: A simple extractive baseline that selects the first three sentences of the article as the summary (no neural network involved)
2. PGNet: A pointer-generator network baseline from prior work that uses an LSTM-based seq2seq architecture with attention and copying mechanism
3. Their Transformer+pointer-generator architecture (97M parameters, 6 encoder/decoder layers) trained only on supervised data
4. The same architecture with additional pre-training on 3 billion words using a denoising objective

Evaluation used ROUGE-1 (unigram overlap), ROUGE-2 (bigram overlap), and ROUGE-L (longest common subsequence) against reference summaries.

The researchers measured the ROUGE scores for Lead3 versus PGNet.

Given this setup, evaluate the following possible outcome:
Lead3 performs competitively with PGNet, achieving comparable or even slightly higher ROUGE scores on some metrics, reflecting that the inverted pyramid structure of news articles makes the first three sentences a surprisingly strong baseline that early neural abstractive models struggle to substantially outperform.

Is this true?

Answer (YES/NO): NO